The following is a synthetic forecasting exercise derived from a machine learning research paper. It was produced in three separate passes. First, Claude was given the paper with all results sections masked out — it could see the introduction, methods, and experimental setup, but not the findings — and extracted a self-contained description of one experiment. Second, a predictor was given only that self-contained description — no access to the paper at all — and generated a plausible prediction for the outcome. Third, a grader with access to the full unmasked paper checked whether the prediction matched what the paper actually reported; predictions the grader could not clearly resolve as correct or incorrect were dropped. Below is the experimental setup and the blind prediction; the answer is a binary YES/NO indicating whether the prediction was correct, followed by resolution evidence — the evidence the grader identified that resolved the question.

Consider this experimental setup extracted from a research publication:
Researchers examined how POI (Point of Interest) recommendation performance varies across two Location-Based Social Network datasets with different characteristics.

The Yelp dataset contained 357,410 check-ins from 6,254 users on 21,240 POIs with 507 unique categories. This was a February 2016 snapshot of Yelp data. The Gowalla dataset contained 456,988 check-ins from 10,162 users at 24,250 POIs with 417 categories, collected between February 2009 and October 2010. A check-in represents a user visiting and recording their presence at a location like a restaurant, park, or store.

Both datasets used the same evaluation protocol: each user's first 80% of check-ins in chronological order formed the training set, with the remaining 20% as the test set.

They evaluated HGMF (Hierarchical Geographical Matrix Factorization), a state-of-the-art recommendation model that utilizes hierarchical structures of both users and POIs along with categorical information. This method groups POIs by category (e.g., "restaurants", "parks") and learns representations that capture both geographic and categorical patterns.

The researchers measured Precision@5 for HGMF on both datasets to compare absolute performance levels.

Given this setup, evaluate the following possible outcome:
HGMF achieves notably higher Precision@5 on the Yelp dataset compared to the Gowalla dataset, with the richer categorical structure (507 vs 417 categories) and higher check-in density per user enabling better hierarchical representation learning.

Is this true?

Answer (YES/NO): NO